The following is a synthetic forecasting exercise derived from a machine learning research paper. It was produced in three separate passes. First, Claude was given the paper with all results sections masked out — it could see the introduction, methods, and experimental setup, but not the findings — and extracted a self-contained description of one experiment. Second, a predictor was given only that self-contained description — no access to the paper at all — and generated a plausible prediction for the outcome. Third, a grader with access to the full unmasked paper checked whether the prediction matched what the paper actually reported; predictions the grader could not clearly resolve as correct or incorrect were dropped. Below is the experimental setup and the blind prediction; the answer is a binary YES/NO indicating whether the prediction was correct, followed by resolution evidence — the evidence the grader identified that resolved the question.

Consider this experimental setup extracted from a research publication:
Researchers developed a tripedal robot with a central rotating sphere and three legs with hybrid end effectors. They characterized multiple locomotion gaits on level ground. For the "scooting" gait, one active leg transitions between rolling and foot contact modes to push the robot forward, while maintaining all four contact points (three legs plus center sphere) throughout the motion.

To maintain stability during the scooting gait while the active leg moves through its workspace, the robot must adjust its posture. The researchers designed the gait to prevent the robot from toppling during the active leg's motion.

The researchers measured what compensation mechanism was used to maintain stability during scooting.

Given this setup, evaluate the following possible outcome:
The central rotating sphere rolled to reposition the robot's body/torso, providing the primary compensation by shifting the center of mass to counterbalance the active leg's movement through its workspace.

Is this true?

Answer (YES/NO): NO